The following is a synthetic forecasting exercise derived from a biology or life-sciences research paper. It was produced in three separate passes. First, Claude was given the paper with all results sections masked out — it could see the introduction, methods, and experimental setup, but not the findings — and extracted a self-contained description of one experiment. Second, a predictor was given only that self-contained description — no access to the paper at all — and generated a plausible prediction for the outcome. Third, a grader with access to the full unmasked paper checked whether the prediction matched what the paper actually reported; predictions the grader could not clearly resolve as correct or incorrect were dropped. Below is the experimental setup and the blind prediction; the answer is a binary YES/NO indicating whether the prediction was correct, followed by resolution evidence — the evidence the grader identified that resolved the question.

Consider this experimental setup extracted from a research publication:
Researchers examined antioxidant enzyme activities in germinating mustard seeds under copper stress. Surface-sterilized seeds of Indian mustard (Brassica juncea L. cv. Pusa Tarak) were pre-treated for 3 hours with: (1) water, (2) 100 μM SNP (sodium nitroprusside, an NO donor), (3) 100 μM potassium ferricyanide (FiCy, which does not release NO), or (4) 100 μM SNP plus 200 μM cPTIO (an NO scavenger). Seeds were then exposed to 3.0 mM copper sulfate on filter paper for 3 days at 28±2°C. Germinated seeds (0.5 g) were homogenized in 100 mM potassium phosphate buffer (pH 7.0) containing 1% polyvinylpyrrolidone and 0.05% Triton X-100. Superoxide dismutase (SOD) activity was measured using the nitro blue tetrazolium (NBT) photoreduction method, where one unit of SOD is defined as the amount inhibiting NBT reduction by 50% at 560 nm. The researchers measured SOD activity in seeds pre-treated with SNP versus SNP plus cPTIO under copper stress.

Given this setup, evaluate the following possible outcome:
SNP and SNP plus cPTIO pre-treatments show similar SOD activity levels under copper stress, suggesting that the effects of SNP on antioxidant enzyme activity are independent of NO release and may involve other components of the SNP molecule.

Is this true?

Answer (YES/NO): NO